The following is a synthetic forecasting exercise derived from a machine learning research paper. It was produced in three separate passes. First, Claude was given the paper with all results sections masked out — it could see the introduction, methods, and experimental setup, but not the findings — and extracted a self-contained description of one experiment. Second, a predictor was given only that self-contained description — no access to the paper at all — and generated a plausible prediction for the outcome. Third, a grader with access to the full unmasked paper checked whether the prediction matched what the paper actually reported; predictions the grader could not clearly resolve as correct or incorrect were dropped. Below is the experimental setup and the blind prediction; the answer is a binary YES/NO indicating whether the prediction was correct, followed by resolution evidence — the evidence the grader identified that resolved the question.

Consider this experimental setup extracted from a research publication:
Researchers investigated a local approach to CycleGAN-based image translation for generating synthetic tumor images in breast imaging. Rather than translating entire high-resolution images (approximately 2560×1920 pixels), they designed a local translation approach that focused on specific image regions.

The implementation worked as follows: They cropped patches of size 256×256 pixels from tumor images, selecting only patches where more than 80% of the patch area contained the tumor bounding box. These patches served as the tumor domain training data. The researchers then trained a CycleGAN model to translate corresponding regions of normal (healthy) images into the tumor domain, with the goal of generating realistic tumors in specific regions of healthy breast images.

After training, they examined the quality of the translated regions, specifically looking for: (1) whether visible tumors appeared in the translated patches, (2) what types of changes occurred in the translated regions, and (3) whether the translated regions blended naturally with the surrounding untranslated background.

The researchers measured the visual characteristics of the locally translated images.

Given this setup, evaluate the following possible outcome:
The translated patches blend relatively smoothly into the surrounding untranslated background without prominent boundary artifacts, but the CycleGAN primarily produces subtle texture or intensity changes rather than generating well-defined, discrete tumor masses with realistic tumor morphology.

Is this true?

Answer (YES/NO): NO